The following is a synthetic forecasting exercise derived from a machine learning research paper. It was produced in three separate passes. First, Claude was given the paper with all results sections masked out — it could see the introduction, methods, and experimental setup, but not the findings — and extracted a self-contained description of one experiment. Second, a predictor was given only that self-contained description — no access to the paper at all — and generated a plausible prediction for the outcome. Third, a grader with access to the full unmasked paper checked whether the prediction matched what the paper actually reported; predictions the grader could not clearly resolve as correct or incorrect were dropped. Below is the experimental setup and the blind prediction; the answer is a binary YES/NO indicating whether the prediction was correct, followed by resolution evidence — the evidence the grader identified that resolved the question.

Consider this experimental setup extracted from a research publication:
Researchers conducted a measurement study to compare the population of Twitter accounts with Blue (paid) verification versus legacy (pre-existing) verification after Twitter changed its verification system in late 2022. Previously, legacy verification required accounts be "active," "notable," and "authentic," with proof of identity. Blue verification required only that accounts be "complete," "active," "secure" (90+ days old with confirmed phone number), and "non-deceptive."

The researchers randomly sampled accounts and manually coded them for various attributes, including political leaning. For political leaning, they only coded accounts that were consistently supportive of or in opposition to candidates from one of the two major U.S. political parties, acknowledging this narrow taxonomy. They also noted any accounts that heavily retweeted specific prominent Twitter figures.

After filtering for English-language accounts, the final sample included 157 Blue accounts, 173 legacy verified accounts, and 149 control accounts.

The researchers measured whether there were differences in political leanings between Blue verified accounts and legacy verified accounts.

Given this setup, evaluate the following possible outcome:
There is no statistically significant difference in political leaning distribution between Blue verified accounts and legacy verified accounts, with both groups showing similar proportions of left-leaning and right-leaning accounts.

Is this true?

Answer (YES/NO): NO